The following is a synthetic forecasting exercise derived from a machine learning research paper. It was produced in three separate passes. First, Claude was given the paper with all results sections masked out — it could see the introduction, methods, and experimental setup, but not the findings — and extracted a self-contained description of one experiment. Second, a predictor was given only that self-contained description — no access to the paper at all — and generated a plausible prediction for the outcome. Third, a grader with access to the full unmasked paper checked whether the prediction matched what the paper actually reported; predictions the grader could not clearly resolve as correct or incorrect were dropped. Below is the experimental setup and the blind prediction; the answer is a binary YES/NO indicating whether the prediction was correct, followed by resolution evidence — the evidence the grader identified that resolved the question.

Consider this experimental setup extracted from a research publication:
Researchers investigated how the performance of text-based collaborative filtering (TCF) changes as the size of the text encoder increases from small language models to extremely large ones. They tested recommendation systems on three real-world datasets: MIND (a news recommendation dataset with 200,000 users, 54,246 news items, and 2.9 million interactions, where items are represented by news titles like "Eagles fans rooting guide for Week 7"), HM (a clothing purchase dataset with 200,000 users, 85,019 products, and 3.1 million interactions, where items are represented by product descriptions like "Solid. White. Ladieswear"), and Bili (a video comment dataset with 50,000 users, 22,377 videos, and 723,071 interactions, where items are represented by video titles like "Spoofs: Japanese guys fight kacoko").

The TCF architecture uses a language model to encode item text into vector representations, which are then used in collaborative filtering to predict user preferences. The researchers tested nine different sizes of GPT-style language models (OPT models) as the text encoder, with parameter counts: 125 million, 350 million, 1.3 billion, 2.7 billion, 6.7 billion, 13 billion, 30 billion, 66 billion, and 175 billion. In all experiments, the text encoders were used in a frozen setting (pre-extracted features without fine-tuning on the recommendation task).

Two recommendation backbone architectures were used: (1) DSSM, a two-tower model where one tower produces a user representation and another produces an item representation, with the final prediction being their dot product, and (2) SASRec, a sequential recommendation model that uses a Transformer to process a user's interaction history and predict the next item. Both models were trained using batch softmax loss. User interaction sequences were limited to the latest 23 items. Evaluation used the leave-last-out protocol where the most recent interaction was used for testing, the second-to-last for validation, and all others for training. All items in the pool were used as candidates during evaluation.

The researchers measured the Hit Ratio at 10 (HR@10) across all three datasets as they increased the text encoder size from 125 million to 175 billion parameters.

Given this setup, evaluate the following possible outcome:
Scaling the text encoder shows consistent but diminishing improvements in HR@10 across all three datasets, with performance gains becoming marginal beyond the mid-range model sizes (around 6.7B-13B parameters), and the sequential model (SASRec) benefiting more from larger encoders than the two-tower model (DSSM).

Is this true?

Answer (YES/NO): NO